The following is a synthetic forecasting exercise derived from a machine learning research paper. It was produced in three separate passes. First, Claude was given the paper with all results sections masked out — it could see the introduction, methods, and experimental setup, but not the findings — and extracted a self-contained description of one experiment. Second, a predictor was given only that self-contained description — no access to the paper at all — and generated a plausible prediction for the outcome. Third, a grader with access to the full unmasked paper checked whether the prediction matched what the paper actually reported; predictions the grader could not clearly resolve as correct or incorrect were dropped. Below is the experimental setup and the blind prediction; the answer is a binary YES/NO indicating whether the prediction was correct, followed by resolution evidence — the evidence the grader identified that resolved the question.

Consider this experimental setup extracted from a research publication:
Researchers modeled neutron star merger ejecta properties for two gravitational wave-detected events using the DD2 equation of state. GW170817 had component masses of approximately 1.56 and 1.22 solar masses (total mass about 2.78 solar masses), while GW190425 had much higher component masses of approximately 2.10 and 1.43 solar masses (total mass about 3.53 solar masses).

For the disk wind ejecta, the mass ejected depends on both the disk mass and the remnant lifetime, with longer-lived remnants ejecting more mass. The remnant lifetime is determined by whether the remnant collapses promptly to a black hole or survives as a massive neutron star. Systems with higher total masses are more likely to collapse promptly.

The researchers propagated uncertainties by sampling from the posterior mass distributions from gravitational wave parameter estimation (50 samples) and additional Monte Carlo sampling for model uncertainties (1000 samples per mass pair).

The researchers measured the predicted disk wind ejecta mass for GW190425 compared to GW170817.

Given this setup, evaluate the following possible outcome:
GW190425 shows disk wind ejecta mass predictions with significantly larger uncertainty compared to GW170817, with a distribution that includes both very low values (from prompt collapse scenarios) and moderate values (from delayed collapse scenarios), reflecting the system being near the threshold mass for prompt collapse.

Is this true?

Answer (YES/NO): NO